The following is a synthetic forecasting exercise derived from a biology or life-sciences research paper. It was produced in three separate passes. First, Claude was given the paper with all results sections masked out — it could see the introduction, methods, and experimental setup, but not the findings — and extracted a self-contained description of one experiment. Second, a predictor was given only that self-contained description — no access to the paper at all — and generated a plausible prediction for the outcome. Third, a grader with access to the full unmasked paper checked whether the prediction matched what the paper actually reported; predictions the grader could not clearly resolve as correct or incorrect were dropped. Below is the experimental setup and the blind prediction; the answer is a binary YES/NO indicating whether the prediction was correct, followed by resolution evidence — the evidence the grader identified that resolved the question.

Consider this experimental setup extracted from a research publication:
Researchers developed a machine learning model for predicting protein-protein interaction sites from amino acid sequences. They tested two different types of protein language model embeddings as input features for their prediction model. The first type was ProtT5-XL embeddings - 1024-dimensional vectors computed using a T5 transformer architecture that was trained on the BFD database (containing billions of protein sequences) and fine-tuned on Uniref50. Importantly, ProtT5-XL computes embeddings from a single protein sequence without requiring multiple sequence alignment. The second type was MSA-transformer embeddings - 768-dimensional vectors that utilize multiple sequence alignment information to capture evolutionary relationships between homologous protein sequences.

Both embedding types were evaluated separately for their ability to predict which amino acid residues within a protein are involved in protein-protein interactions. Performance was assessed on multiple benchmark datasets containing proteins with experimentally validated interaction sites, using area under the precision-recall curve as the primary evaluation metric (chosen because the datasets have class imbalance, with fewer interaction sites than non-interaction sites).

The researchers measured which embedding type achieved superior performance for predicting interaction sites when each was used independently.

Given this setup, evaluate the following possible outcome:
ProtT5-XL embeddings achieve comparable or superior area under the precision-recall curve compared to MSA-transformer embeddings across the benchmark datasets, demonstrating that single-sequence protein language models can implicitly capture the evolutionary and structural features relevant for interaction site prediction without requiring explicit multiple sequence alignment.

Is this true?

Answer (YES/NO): YES